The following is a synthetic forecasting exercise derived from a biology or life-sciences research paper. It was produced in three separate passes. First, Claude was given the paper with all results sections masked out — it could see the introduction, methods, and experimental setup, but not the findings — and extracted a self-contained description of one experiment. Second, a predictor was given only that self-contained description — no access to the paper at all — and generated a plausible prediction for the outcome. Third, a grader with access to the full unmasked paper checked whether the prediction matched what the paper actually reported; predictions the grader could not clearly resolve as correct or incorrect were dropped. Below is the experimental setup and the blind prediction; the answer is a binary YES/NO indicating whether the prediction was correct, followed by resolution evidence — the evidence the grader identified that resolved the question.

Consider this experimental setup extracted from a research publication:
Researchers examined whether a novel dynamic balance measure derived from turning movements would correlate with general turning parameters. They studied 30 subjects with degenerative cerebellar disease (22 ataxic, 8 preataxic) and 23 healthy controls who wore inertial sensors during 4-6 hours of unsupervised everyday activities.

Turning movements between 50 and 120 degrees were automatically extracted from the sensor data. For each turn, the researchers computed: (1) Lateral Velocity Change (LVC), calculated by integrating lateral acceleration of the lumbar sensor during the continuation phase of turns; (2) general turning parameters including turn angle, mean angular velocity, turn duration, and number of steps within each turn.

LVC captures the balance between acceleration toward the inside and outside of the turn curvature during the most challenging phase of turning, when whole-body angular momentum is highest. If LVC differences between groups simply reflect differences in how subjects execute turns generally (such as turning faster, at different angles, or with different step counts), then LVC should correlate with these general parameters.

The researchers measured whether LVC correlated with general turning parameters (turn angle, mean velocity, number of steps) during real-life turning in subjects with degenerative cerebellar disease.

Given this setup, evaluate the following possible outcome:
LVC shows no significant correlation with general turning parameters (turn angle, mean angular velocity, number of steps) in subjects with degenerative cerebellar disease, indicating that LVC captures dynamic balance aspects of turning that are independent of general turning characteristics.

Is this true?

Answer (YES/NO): YES